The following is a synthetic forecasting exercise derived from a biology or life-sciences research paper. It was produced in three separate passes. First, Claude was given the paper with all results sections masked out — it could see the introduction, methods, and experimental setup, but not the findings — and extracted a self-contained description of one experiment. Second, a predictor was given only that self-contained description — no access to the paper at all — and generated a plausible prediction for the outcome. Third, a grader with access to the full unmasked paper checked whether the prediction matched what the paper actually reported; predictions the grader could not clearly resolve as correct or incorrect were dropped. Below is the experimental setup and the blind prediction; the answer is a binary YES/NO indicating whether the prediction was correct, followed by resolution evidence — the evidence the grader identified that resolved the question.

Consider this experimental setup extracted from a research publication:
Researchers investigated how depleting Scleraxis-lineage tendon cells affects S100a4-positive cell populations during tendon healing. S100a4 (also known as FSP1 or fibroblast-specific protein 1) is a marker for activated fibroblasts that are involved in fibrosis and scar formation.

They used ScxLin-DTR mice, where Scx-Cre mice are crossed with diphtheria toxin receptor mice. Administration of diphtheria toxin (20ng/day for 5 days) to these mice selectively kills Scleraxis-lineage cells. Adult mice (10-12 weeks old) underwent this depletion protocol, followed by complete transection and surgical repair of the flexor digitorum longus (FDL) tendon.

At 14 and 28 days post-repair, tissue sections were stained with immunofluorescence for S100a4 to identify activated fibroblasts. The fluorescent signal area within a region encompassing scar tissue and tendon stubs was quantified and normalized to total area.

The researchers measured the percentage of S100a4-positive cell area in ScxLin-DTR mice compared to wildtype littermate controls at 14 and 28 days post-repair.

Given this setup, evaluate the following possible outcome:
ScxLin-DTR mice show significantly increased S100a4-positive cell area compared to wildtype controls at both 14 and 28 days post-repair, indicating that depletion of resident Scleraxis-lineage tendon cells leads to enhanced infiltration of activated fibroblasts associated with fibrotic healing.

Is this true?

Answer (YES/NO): NO